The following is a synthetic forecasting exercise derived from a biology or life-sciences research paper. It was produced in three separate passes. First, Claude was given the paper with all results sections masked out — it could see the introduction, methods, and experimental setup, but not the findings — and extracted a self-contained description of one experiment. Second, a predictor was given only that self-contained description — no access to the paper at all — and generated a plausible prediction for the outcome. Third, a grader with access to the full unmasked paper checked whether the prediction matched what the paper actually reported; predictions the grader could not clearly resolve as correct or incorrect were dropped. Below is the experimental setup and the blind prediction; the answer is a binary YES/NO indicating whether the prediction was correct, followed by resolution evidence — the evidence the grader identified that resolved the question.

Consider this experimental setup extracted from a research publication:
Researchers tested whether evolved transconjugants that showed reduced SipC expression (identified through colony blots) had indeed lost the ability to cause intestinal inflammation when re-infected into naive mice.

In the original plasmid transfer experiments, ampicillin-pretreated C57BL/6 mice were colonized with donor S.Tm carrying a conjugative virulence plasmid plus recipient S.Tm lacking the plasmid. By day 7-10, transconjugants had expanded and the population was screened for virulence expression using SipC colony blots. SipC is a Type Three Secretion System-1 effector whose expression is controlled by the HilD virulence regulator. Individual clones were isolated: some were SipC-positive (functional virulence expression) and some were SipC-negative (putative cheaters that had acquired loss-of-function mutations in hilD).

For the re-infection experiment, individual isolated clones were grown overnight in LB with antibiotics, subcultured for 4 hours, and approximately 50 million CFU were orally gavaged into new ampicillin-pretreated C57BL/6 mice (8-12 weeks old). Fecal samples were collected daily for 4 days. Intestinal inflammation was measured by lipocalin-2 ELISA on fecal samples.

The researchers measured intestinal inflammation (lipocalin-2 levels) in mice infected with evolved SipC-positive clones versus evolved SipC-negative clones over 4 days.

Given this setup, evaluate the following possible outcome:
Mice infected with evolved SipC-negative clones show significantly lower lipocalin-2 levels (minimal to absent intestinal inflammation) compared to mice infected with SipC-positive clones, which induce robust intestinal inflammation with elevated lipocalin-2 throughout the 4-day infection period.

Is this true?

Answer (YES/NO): YES